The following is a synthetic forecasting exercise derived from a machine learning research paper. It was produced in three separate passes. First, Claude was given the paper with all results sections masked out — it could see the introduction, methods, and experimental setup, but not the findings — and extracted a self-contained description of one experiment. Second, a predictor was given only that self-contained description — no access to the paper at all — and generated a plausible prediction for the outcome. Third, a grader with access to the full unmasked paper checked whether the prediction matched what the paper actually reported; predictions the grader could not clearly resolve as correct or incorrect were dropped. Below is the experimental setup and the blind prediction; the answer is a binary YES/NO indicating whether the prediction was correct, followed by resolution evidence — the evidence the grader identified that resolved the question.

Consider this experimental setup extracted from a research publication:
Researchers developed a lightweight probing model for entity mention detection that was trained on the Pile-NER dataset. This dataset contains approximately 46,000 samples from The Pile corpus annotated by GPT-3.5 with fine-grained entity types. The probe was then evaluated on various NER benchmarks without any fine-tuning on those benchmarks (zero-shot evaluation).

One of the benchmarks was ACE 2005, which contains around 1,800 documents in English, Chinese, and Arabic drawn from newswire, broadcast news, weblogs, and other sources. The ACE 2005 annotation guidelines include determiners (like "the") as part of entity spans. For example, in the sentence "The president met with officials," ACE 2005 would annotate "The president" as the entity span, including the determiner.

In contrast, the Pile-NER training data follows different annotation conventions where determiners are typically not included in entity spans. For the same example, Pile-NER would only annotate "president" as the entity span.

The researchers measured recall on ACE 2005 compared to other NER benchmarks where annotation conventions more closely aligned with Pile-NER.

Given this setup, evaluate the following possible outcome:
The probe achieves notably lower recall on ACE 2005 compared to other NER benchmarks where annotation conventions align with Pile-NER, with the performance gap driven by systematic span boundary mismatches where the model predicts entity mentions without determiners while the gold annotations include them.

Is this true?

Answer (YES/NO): YES